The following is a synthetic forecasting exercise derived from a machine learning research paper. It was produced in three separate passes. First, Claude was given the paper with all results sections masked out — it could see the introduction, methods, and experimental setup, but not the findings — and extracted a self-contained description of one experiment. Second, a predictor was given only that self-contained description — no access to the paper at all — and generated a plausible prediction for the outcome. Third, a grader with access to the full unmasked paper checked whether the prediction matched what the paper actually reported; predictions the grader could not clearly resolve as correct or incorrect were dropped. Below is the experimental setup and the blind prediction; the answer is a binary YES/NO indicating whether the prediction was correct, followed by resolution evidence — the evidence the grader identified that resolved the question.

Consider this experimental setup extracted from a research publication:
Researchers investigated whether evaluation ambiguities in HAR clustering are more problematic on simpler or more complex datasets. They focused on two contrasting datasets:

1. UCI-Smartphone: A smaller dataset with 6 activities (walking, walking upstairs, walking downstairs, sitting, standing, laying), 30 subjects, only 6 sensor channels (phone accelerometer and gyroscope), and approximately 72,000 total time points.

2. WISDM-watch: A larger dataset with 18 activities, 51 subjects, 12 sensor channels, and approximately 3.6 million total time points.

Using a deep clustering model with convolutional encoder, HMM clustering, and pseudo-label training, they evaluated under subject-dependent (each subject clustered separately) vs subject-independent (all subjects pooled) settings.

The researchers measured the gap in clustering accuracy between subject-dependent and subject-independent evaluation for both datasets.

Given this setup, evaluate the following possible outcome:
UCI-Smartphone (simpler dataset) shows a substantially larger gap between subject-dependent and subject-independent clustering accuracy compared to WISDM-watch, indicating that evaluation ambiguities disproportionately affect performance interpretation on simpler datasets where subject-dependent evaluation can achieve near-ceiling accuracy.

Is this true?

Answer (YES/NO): NO